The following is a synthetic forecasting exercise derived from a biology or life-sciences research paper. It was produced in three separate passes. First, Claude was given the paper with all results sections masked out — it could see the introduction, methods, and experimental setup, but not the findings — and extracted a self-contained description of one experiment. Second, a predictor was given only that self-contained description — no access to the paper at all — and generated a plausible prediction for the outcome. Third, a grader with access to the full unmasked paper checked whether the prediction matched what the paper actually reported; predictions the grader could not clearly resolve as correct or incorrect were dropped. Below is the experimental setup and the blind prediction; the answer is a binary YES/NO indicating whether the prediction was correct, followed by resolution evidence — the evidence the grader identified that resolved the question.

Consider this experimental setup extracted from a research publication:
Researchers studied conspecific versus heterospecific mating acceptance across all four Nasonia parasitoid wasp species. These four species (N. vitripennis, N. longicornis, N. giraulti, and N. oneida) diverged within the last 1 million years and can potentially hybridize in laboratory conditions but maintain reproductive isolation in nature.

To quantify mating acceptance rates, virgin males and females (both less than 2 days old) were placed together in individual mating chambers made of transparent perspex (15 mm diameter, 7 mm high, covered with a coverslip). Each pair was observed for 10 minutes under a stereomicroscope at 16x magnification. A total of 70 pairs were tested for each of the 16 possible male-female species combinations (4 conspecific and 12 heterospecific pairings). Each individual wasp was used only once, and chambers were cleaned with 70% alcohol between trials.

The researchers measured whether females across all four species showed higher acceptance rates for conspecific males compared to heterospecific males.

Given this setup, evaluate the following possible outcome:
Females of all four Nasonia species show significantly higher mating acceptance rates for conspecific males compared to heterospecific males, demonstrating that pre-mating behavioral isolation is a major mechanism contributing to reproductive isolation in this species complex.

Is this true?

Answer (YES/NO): NO